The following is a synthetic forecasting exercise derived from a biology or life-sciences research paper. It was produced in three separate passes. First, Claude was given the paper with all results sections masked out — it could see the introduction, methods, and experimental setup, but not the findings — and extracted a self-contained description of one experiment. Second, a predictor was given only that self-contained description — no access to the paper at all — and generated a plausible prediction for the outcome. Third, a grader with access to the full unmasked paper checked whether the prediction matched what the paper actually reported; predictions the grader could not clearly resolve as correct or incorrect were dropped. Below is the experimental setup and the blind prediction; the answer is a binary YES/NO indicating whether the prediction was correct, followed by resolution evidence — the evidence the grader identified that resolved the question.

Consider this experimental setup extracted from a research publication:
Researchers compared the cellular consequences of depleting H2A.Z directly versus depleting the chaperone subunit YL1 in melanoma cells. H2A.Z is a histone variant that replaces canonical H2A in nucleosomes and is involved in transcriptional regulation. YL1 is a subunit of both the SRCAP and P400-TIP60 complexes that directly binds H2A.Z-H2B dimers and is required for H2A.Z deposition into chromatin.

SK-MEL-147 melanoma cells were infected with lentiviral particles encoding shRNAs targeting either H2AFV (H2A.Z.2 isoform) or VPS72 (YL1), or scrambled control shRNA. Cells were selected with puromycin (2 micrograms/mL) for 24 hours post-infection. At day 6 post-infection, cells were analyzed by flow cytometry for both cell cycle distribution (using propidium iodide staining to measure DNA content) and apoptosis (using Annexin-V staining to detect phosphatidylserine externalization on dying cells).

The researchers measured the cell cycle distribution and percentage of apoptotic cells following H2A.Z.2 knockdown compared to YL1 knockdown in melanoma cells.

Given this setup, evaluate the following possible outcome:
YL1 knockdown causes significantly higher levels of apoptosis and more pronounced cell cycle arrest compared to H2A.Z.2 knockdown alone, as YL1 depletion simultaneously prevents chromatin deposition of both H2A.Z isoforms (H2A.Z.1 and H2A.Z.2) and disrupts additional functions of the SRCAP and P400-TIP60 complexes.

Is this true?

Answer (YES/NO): NO